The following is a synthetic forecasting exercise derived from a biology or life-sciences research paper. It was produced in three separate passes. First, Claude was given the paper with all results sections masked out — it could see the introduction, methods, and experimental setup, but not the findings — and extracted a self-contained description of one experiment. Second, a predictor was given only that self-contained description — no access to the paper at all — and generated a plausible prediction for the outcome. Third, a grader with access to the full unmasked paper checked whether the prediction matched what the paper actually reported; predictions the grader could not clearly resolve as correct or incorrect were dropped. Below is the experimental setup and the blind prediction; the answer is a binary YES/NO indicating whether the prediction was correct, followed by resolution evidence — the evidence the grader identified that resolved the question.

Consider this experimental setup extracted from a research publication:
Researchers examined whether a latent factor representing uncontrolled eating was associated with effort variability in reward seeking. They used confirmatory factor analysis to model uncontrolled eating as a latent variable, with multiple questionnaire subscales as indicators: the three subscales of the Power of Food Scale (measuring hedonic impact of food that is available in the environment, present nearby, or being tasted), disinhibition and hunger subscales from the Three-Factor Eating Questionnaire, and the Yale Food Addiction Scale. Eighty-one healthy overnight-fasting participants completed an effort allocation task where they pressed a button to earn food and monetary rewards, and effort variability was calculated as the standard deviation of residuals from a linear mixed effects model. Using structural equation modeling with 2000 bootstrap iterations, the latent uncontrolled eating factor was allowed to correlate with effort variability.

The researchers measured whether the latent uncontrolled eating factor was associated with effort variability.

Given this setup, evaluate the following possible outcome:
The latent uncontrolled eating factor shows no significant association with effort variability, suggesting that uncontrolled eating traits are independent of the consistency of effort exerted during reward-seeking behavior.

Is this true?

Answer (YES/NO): YES